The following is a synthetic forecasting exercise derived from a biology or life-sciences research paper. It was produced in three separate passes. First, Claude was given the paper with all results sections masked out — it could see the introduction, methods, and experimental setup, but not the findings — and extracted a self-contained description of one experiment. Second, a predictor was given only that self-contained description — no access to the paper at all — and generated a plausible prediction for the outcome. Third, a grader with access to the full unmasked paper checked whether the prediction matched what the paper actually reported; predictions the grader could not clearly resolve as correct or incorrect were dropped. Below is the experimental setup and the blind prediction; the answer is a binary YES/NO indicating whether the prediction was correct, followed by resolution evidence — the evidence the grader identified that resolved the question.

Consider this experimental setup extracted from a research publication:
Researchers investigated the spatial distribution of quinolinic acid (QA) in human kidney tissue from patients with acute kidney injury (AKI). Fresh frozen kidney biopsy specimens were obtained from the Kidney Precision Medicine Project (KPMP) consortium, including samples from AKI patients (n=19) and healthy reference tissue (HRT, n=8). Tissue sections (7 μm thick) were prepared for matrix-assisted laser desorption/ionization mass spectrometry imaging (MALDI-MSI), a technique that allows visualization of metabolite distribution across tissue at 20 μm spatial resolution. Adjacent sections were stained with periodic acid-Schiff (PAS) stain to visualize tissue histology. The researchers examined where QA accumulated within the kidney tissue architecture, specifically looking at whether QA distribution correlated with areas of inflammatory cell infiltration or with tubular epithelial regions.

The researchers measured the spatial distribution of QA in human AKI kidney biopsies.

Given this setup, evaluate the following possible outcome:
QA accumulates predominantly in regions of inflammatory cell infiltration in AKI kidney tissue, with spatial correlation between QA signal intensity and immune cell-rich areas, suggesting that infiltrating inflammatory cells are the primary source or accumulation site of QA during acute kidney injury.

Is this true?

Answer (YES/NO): YES